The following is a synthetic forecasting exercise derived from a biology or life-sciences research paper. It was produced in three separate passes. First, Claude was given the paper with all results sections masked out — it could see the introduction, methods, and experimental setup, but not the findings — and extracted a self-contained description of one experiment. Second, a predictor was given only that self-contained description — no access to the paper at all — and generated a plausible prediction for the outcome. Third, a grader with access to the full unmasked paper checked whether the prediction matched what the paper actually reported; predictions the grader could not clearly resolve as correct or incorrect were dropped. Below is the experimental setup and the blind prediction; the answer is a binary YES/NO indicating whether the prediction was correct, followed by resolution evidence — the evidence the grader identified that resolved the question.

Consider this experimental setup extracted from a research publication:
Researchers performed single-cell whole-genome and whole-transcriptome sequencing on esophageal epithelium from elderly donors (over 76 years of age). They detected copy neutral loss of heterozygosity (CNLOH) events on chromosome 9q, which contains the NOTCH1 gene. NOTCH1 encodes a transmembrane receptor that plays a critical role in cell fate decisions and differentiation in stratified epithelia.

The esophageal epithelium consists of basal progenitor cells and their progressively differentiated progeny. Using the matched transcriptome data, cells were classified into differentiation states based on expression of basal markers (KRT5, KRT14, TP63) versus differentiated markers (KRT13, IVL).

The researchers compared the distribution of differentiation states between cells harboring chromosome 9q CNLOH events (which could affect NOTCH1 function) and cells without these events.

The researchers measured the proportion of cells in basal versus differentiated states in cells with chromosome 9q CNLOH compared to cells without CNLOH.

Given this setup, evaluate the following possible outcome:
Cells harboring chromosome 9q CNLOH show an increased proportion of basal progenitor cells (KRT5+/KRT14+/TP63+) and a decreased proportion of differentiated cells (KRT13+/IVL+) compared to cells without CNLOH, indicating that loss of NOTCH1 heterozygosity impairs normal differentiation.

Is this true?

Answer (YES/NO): YES